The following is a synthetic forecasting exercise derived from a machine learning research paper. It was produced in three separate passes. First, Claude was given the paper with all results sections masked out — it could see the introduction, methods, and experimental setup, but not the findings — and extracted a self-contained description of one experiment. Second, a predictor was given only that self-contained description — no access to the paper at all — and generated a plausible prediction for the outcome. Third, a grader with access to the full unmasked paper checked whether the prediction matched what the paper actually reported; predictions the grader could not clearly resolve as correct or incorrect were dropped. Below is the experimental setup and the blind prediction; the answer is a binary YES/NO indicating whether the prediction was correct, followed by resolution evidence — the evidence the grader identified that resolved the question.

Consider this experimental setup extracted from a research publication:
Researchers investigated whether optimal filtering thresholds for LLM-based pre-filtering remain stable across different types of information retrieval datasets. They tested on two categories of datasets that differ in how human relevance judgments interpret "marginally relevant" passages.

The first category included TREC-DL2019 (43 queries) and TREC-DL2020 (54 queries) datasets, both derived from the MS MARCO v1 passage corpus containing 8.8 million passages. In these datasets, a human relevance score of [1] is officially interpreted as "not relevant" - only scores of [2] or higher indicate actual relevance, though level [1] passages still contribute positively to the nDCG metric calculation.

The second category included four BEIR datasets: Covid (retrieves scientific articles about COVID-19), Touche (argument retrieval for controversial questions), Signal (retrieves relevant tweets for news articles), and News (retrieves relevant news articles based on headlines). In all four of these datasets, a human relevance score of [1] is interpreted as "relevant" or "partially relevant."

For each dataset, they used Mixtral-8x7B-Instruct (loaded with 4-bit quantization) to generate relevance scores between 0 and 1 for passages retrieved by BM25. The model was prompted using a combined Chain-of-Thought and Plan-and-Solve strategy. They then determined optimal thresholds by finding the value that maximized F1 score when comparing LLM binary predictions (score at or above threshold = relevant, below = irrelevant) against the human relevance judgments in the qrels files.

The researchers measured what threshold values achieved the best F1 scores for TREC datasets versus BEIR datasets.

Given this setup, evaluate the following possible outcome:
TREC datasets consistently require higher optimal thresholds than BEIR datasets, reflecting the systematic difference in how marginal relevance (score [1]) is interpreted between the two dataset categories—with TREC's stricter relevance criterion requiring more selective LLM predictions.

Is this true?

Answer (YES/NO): YES